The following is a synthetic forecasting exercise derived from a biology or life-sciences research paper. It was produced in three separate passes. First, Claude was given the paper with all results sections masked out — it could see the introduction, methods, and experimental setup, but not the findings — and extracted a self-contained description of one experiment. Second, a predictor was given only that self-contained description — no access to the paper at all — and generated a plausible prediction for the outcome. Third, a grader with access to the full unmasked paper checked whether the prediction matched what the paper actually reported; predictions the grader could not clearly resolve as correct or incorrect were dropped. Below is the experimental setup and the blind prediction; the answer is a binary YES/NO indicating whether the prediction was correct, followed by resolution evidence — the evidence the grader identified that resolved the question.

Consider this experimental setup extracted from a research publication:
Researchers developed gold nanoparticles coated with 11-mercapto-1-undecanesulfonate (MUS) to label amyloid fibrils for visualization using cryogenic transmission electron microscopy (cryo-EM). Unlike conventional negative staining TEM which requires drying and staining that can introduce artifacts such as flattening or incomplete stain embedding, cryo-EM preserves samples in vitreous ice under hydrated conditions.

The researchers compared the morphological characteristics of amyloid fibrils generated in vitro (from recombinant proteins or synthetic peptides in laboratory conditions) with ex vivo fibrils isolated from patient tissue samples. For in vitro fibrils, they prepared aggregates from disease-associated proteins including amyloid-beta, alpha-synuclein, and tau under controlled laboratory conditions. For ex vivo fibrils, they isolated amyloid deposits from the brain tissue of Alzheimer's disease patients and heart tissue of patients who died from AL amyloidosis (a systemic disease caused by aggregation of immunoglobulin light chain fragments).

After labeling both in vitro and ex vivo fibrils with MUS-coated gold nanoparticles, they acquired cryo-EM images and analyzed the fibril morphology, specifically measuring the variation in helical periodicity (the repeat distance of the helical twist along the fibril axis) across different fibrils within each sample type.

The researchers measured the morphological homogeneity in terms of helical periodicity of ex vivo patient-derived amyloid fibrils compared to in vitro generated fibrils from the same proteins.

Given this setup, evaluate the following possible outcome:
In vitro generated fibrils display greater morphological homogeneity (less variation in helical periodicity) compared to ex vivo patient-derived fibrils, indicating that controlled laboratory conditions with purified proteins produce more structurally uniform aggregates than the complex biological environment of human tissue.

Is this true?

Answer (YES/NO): NO